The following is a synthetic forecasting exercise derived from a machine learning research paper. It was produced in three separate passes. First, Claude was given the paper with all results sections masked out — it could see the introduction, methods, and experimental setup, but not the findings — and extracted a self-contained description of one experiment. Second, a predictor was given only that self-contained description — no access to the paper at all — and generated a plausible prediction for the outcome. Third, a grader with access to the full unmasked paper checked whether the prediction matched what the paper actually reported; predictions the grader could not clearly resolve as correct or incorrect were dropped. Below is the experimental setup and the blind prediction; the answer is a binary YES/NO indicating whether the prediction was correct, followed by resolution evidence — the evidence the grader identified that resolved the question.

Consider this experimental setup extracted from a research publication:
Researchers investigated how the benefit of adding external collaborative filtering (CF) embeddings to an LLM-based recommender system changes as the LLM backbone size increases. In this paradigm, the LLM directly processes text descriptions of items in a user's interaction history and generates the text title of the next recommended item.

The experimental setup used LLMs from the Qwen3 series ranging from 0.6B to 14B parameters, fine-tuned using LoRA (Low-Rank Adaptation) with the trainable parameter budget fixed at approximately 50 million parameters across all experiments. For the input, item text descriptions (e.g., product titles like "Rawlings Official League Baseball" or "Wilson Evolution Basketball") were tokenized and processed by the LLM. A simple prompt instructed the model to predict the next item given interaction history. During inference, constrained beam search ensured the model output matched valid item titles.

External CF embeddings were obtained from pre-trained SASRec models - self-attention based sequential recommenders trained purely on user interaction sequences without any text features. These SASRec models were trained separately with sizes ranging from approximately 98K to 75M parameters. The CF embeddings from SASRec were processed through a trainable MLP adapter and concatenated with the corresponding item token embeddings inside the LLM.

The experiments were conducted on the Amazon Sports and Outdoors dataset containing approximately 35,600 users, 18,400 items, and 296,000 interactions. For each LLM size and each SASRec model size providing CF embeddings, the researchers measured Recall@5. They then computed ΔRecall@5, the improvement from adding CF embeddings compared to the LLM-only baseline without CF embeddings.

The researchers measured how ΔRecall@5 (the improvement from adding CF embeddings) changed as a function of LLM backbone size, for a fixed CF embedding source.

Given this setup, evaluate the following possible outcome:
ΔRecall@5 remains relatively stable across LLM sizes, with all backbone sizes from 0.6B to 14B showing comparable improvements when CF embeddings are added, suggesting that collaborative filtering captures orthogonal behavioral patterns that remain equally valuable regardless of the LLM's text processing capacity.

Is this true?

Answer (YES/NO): NO